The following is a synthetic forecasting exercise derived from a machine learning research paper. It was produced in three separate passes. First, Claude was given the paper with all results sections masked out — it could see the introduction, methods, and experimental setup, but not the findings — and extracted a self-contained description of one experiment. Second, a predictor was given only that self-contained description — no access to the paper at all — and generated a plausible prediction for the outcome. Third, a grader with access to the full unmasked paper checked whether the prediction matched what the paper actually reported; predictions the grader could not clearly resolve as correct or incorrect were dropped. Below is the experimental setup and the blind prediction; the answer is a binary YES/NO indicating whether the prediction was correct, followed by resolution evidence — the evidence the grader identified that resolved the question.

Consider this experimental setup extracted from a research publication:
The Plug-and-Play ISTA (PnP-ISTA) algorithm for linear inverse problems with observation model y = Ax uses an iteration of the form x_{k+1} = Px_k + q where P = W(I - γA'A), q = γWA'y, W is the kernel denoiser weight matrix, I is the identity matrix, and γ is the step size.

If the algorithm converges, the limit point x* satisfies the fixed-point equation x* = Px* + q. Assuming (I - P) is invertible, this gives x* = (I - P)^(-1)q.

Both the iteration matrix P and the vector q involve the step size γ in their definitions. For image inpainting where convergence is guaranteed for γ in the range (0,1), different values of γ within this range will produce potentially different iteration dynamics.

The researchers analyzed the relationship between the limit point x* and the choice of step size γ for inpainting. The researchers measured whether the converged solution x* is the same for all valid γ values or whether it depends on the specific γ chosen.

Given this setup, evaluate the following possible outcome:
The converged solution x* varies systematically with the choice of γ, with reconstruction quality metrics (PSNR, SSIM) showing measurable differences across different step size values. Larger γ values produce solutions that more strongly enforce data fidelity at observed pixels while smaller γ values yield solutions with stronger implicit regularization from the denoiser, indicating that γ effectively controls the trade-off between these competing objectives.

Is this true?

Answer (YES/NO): NO